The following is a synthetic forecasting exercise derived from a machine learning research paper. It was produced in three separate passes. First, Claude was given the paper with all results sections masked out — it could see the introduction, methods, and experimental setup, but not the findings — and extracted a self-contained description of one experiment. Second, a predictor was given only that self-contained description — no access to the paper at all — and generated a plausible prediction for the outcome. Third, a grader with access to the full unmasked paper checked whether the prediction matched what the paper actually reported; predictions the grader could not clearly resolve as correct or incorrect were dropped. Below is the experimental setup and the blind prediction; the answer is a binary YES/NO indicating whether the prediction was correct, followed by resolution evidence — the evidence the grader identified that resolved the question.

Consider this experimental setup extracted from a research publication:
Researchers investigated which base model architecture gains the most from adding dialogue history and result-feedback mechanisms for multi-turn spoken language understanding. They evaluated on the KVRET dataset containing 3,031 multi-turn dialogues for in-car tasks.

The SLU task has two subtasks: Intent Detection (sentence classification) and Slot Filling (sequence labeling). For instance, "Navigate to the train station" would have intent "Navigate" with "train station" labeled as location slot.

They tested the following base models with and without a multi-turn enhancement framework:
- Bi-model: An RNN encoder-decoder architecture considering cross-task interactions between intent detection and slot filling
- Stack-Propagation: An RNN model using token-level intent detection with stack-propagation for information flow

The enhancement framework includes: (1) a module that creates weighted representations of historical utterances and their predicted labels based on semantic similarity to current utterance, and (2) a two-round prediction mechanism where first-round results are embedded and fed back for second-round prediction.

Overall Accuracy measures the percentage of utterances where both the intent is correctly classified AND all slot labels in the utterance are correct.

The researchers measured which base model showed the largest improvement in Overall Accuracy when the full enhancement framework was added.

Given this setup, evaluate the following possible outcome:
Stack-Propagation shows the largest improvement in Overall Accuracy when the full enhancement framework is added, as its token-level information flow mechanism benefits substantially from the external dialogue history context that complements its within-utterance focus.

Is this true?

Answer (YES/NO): NO